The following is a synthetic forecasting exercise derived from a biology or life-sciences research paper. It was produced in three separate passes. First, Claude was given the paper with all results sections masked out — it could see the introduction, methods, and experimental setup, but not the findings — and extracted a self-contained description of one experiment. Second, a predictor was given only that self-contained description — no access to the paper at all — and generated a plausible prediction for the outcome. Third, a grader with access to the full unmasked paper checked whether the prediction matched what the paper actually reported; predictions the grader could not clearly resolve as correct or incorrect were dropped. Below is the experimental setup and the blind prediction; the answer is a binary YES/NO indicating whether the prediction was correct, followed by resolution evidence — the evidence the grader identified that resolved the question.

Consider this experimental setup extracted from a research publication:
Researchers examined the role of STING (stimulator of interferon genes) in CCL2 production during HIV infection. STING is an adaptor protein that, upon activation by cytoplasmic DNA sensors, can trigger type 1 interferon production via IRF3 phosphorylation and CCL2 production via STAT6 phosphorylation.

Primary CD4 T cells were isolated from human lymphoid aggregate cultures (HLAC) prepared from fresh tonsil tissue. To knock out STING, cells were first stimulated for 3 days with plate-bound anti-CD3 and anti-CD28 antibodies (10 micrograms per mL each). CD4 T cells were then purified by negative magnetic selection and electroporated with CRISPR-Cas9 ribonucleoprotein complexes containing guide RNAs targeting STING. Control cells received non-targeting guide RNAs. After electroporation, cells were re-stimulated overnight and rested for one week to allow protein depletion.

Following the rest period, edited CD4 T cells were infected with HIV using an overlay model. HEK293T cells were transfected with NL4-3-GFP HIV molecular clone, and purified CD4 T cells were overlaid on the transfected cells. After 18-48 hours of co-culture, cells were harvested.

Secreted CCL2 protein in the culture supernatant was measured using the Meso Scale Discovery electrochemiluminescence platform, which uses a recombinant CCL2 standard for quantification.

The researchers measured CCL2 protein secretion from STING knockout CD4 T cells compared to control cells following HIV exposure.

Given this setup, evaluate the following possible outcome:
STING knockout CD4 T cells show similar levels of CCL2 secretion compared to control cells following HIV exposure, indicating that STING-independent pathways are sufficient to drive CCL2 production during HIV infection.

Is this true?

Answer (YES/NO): NO